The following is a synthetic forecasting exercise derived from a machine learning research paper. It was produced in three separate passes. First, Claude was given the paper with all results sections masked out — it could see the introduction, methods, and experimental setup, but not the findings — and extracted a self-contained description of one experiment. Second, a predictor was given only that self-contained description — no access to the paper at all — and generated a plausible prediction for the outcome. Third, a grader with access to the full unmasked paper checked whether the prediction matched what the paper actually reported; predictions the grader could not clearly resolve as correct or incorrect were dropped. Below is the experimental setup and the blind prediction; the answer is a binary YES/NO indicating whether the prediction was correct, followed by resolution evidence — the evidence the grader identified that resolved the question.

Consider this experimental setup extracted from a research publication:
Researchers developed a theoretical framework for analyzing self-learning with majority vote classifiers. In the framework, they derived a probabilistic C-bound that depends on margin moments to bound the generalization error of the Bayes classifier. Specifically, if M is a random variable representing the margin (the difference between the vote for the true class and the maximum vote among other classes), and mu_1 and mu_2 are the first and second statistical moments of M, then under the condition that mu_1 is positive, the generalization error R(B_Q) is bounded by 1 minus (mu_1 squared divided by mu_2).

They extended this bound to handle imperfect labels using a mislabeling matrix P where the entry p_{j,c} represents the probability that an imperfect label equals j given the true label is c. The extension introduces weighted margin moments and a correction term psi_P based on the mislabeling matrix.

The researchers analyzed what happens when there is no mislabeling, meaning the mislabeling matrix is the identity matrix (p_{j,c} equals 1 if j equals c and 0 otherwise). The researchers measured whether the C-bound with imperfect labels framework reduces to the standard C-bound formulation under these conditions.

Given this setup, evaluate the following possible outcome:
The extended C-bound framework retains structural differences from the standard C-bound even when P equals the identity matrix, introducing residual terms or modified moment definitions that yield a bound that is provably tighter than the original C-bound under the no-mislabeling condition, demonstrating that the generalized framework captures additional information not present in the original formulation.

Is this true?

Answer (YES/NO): NO